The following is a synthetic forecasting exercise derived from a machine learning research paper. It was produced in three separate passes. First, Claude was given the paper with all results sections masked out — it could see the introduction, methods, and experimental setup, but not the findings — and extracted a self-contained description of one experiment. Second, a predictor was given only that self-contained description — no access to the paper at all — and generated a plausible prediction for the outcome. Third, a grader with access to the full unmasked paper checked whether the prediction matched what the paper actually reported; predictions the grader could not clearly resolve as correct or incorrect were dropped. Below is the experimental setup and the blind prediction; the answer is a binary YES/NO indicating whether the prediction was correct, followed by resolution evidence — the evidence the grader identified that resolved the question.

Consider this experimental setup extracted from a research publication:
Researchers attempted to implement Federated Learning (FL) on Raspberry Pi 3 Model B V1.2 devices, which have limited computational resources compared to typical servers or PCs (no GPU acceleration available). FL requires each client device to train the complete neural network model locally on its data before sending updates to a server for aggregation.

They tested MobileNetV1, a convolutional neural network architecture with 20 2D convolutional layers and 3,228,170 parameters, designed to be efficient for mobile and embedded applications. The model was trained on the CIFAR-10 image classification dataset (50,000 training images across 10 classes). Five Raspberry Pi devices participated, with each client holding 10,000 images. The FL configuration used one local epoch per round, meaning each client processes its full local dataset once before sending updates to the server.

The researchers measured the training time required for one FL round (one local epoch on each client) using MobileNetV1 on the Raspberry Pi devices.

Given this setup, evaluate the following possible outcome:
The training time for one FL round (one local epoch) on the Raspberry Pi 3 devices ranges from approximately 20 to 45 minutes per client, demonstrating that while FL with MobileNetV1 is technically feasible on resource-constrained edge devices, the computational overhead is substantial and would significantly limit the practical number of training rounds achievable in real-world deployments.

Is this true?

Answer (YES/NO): NO